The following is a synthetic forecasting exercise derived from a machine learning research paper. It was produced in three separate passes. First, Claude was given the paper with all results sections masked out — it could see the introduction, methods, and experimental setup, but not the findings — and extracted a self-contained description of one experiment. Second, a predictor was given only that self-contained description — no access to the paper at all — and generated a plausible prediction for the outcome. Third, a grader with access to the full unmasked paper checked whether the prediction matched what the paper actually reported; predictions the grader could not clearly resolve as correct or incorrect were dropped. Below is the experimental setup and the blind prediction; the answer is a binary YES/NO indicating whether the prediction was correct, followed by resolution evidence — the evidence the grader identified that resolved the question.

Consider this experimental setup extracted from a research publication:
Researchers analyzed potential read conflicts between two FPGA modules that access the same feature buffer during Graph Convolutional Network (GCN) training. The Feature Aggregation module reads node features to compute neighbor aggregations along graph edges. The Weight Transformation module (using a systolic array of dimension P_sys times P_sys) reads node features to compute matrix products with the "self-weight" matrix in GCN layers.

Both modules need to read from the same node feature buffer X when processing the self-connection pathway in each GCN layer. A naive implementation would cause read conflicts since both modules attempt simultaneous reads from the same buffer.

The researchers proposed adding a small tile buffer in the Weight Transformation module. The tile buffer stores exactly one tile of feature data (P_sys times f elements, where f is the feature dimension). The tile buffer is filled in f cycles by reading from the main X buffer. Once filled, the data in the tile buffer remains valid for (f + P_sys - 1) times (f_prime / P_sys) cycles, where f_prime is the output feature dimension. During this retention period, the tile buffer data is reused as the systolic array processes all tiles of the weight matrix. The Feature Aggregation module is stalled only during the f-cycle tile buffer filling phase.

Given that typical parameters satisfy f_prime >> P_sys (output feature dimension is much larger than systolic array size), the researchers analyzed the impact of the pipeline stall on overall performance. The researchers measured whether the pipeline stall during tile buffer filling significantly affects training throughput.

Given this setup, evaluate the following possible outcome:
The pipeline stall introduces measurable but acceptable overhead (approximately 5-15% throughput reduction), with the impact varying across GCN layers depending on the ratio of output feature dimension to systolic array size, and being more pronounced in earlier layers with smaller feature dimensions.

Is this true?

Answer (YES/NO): NO